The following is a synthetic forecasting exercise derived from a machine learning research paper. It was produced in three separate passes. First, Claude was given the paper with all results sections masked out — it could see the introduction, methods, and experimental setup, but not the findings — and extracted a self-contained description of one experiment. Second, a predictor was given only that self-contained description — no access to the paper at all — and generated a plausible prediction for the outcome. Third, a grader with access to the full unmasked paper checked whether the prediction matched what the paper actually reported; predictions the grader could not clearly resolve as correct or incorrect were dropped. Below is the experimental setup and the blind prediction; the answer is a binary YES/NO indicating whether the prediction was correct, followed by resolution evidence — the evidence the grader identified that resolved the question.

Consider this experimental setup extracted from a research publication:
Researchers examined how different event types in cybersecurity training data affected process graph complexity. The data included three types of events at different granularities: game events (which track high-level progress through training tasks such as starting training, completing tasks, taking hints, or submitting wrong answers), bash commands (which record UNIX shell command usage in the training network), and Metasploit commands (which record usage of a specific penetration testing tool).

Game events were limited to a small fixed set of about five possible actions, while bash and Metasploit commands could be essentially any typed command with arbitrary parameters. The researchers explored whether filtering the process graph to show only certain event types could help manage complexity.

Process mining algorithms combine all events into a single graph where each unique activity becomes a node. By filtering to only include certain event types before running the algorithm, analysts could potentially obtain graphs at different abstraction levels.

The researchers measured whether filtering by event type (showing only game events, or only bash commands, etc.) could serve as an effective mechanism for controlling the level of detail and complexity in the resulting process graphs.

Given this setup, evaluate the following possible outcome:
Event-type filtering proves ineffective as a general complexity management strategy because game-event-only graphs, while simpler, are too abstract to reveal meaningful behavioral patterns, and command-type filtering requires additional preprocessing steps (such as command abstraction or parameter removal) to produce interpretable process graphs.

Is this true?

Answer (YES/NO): NO